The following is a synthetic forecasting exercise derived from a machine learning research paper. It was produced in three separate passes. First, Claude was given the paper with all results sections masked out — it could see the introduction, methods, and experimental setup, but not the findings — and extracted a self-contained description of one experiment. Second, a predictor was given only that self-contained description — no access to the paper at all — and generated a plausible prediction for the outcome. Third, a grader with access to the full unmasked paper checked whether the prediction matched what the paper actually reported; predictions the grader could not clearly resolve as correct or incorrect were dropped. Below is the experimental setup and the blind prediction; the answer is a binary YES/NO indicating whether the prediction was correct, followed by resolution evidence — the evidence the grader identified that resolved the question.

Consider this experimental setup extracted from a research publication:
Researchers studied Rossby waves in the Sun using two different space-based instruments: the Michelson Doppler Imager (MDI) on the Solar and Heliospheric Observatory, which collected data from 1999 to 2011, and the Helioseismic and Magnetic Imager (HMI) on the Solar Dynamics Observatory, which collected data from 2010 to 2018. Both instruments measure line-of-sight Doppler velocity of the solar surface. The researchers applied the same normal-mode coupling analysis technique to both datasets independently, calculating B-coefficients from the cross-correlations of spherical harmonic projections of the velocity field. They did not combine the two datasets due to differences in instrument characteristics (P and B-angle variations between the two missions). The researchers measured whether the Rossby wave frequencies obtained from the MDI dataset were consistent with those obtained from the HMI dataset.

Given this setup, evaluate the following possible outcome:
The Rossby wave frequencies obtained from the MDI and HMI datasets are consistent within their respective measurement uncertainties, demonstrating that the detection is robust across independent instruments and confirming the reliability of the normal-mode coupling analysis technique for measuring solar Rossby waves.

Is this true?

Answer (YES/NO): NO